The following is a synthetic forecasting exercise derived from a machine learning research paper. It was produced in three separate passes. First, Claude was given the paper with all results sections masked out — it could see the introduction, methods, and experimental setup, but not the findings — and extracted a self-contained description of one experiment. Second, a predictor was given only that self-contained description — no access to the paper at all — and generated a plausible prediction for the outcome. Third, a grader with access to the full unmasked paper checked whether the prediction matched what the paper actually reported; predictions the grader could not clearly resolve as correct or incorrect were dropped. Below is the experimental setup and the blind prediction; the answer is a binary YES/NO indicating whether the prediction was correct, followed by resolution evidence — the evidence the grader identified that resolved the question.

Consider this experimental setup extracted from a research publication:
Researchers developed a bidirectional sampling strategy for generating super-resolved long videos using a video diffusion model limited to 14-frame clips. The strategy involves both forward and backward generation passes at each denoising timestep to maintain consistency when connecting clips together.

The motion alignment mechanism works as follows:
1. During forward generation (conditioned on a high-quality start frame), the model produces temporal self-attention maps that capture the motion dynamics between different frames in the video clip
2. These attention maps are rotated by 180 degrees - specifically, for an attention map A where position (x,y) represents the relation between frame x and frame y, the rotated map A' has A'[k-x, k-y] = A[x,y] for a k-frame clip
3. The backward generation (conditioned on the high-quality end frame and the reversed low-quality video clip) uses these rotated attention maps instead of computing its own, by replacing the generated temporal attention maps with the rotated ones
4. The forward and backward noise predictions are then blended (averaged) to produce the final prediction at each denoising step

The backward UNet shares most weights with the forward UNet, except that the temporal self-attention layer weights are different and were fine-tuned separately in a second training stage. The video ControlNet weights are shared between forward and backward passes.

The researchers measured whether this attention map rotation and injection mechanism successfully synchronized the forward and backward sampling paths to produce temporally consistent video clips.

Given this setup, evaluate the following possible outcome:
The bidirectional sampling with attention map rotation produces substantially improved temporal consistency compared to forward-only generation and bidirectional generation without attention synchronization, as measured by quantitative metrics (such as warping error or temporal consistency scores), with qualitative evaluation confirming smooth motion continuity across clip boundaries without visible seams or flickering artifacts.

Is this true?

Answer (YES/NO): NO